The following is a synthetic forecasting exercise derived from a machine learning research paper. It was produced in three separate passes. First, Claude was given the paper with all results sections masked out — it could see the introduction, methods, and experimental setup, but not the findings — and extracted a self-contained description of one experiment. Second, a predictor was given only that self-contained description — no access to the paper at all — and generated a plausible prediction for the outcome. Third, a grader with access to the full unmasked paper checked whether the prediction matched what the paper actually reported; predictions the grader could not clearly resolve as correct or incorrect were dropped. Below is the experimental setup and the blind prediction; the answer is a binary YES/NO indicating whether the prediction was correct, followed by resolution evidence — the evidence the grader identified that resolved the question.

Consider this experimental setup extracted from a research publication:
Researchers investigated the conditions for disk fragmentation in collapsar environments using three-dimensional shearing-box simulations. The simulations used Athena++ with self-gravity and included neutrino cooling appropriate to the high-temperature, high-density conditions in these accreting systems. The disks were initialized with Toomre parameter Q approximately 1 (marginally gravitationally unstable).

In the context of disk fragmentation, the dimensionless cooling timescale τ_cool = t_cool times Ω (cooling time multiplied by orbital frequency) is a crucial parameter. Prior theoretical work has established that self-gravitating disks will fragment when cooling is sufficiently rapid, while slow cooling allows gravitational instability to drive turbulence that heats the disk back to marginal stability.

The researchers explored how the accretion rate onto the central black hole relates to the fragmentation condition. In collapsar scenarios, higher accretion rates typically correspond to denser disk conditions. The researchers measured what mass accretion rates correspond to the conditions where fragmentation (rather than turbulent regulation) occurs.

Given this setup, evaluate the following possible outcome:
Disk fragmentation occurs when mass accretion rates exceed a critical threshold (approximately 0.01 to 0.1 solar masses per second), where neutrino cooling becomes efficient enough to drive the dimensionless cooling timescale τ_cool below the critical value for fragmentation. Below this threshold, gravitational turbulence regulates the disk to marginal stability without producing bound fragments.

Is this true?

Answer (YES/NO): NO